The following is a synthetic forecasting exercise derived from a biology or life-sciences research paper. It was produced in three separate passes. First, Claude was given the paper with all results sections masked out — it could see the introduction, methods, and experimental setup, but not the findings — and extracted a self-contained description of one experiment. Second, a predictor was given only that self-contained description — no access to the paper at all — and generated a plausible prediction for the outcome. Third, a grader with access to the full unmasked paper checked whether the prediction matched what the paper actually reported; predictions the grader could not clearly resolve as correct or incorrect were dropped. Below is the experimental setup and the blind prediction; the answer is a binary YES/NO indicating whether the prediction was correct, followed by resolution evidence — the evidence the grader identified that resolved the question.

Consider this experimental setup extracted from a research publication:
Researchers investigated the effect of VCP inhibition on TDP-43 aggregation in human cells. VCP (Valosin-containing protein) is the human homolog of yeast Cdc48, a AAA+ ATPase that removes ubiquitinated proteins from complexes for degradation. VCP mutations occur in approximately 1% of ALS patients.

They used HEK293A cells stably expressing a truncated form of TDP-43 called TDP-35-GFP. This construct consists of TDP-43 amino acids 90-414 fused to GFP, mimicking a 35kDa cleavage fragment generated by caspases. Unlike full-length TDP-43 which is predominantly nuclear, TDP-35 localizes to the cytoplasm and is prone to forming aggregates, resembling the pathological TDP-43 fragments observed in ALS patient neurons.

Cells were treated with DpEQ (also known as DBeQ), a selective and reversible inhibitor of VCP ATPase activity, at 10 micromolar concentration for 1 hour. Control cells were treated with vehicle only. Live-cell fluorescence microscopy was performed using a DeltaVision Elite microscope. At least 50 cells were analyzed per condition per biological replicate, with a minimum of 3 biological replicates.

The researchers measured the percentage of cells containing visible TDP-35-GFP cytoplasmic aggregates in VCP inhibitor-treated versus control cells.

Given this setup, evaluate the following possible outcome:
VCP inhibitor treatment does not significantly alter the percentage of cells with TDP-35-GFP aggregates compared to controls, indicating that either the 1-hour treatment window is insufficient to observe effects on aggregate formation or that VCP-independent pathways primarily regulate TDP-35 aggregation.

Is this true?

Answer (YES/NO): NO